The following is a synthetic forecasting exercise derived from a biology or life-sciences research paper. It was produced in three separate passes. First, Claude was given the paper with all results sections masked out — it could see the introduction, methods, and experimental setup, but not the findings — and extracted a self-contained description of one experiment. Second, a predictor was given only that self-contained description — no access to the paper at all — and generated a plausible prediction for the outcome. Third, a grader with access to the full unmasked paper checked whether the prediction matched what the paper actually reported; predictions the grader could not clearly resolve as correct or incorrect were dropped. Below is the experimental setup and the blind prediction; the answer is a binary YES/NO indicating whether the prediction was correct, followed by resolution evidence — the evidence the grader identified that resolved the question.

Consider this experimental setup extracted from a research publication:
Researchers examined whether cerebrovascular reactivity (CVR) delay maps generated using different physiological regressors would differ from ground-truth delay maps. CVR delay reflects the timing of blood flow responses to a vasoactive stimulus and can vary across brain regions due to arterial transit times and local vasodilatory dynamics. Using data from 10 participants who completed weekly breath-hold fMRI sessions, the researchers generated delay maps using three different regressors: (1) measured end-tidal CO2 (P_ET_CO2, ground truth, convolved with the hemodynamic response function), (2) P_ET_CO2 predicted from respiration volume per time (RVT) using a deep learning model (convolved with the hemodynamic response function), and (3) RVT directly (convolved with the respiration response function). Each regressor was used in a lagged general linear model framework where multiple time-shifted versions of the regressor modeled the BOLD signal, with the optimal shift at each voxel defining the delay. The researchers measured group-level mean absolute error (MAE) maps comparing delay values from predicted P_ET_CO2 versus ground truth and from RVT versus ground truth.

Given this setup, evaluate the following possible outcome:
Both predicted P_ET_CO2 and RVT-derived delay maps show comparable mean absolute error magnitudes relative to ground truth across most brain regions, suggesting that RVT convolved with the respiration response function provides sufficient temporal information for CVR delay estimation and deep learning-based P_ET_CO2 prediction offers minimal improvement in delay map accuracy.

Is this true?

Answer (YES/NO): NO